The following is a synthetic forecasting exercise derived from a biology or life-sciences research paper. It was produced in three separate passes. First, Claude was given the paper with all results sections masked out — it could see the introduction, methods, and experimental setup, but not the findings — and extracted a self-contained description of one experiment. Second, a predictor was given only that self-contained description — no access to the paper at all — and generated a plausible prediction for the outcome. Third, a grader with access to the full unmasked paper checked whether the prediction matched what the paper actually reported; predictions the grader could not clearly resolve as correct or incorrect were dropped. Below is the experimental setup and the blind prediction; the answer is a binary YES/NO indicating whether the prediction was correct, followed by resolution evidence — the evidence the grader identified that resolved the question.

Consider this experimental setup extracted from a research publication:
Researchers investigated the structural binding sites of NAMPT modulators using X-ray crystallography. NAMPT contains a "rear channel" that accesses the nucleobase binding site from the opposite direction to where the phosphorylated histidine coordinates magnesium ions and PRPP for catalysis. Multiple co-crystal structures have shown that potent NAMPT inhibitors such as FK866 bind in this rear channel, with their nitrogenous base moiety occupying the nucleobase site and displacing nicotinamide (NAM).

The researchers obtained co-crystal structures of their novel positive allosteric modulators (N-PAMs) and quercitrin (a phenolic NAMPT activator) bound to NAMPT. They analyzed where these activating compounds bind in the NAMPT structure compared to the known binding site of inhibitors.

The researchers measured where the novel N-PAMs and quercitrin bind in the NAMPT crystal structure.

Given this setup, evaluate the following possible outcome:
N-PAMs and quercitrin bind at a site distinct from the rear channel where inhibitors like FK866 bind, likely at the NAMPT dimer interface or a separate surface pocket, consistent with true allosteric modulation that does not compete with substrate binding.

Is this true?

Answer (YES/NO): NO